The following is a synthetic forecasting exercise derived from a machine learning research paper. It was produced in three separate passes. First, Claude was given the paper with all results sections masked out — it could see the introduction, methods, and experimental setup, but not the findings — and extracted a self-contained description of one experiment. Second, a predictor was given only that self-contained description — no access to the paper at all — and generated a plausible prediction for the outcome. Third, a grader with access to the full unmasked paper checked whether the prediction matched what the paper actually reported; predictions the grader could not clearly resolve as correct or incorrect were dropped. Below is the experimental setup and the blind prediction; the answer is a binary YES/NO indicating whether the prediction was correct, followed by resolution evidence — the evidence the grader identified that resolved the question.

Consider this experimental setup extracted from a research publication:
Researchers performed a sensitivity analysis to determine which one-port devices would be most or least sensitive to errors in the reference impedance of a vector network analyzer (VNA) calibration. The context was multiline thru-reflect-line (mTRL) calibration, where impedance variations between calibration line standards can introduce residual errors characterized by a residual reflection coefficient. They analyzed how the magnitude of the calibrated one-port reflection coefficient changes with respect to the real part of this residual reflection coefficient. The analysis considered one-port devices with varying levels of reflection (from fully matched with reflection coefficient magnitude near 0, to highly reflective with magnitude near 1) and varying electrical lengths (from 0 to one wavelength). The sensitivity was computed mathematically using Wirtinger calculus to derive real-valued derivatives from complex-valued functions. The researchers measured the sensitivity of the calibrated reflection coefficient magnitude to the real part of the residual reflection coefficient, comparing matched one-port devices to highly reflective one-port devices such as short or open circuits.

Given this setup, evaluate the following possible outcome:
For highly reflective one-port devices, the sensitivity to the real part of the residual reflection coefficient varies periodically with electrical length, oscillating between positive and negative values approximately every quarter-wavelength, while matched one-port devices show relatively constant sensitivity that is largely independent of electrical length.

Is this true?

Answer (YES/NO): NO